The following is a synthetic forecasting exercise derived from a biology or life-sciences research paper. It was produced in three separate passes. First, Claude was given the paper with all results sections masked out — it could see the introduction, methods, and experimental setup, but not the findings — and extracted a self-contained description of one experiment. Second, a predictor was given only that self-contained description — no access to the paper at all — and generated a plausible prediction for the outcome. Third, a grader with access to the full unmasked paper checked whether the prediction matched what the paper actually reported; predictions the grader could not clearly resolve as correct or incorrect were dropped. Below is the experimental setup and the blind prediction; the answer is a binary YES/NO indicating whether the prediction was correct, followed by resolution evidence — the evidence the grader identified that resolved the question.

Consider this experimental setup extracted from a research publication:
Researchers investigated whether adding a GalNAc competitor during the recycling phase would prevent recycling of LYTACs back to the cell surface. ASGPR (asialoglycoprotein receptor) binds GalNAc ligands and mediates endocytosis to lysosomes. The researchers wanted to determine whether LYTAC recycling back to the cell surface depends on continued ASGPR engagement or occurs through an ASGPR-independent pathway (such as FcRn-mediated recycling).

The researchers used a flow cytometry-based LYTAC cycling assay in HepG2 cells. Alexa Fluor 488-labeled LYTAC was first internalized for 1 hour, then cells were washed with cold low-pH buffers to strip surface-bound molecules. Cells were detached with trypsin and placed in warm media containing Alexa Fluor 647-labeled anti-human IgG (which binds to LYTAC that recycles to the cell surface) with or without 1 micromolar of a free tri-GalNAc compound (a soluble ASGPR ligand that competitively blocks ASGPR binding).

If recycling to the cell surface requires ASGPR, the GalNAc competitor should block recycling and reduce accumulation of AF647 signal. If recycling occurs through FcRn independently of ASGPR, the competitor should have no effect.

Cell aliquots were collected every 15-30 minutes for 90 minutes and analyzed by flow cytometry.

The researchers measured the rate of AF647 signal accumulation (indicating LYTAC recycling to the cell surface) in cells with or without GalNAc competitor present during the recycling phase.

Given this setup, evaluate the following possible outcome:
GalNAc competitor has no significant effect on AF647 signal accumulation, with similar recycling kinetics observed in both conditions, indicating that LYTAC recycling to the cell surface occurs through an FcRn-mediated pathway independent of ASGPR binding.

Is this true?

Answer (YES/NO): NO